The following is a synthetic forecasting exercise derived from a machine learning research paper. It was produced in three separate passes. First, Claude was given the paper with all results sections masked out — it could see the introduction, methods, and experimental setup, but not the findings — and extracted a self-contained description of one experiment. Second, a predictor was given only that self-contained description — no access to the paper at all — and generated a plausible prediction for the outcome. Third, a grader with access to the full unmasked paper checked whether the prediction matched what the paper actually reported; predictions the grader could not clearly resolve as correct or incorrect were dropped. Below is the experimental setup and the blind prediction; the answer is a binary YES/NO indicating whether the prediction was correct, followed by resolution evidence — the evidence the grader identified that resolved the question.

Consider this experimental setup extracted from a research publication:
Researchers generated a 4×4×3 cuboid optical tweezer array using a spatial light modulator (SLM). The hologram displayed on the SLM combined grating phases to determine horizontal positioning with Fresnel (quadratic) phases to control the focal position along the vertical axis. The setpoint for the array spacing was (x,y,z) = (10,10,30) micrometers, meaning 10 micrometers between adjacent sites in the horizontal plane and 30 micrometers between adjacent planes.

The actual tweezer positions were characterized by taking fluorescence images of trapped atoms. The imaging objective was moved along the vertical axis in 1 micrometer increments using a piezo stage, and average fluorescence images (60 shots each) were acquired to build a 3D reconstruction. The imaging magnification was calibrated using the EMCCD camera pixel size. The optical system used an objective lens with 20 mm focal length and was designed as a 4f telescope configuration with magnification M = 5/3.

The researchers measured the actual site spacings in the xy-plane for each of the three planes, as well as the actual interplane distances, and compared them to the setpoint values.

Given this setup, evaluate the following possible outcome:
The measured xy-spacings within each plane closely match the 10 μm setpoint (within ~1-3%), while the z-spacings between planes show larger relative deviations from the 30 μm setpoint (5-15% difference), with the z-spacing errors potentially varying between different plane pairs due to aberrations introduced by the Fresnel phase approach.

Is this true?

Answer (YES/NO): NO